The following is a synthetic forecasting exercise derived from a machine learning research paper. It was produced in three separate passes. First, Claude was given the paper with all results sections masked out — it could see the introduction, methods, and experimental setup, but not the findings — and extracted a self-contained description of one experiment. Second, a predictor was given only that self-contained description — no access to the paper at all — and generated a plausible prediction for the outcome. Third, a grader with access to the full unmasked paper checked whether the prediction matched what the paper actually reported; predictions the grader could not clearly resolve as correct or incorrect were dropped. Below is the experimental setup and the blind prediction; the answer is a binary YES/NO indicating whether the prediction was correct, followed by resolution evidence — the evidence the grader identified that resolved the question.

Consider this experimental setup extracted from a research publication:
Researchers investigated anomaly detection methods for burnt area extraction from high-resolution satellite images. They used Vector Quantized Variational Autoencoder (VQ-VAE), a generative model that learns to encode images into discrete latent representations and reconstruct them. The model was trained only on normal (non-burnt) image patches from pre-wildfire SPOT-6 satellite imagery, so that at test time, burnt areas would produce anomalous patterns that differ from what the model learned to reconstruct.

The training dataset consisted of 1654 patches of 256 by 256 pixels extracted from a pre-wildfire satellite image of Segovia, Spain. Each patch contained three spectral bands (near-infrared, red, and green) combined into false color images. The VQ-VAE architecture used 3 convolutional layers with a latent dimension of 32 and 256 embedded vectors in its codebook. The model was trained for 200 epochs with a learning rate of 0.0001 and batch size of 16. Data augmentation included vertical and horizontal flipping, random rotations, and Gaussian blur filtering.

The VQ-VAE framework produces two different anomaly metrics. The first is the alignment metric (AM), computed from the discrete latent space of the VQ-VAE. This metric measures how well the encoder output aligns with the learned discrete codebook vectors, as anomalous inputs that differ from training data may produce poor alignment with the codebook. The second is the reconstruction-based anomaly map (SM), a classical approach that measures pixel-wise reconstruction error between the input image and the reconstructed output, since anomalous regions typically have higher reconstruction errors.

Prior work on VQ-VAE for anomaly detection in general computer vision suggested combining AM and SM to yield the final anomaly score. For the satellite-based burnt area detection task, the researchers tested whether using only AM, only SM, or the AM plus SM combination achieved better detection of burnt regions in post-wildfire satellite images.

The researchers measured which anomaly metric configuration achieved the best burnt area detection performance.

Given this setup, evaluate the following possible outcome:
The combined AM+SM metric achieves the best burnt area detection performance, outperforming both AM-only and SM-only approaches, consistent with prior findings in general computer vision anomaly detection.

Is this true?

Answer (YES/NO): NO